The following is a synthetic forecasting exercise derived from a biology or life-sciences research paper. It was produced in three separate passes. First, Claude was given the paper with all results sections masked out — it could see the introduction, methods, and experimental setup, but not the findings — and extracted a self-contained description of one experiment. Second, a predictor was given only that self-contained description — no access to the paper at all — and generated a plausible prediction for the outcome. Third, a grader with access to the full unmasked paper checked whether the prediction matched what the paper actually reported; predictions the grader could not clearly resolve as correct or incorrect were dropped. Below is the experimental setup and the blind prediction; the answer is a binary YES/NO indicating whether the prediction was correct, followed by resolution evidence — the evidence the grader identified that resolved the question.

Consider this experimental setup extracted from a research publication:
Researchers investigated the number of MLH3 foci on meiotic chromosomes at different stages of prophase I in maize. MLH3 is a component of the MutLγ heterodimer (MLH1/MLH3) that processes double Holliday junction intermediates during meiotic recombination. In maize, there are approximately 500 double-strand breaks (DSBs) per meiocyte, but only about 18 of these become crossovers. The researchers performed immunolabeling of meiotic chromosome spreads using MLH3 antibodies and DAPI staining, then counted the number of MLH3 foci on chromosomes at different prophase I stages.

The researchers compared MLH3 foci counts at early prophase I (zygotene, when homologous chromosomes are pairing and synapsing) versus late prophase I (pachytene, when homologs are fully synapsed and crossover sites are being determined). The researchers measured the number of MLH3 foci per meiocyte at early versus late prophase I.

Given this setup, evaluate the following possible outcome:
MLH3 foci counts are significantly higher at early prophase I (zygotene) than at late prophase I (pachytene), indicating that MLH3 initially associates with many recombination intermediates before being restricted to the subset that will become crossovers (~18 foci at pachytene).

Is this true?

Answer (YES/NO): NO